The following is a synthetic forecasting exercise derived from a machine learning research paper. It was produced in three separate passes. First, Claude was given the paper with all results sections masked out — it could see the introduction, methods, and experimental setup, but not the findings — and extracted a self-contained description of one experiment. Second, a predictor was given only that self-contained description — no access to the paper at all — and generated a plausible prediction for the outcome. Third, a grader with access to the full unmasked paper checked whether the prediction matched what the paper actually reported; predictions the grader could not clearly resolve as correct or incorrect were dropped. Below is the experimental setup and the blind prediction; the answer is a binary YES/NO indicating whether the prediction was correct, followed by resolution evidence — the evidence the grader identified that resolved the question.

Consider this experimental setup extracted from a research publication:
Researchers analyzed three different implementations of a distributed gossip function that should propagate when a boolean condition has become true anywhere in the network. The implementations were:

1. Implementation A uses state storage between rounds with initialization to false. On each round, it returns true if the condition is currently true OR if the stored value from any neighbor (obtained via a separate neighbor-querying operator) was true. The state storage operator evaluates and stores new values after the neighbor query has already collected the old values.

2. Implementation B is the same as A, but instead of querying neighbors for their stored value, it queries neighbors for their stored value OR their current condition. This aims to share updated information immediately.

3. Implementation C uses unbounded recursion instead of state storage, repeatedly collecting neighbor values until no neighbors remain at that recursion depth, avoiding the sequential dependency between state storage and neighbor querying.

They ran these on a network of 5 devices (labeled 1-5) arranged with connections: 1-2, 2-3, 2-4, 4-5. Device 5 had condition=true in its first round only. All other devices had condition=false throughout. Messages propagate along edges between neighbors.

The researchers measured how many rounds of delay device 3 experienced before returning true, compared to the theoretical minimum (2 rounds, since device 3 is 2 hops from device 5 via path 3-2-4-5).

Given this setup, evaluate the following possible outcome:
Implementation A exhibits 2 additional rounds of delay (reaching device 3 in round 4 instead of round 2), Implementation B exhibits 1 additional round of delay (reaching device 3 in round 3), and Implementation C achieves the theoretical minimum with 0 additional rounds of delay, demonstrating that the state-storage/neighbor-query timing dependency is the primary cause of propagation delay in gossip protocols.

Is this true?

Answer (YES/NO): YES